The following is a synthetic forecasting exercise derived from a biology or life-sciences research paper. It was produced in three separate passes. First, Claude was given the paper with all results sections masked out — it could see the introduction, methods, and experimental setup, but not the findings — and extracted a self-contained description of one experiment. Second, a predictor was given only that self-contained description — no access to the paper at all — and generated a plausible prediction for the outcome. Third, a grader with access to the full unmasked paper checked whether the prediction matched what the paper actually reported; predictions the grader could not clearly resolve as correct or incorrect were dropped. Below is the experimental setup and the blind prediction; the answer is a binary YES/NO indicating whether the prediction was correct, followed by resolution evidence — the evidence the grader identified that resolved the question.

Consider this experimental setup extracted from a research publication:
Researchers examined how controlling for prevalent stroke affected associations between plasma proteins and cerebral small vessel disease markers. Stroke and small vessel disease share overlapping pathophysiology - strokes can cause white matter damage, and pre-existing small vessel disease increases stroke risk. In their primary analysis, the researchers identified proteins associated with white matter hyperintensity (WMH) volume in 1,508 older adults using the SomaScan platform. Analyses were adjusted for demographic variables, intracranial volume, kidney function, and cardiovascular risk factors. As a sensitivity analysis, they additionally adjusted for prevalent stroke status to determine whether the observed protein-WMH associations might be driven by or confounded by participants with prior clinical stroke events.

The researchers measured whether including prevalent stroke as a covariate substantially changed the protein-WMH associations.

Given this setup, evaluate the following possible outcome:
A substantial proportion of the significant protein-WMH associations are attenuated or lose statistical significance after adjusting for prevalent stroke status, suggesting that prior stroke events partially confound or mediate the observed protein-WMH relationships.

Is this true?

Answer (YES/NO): NO